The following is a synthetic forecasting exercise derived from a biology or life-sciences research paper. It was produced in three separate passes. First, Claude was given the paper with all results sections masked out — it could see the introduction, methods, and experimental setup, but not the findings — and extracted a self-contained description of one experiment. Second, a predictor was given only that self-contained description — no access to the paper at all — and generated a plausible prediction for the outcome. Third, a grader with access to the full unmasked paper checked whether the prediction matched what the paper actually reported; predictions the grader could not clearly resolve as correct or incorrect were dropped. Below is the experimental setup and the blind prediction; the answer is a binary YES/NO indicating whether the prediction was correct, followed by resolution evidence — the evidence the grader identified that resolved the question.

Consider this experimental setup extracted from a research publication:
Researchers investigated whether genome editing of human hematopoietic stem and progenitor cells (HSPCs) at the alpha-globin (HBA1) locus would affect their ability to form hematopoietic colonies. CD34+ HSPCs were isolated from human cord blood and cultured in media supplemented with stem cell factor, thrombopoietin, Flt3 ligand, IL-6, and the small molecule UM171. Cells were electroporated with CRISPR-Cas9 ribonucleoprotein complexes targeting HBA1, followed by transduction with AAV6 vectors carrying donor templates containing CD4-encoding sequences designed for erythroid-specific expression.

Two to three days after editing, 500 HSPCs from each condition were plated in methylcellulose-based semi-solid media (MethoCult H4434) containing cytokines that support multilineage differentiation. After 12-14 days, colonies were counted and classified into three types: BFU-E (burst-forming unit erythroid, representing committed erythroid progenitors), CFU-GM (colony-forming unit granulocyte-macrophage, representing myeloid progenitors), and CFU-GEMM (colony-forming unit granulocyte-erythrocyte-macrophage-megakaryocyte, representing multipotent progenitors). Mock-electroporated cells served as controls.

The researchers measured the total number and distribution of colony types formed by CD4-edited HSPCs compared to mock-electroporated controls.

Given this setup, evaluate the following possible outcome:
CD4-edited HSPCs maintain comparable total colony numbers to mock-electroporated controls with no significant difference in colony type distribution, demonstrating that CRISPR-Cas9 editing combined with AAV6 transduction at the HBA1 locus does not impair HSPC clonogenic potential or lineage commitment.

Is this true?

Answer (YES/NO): NO